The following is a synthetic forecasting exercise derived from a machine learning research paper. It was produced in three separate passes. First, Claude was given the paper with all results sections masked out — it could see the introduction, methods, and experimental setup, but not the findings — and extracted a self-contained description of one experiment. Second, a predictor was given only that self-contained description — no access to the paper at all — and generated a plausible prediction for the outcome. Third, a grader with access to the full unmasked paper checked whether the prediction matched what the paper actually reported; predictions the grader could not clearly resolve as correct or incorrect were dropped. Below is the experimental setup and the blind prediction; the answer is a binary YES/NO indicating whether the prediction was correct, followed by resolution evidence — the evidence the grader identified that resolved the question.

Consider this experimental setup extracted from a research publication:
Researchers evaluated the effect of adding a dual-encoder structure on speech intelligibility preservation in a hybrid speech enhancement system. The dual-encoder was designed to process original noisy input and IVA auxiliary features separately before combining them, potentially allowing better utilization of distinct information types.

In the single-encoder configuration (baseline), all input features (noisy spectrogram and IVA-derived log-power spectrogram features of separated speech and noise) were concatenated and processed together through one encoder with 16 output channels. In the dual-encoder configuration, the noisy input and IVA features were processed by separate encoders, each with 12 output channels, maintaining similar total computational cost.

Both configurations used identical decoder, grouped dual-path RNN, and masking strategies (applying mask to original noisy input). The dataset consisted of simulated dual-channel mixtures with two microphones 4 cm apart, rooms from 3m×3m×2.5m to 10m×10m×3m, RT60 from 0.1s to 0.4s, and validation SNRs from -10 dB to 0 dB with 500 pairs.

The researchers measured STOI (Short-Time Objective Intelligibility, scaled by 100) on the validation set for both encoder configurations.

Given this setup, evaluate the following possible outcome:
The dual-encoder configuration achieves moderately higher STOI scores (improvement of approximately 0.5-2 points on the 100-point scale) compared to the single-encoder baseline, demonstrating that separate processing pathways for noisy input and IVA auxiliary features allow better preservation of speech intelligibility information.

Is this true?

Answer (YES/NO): NO